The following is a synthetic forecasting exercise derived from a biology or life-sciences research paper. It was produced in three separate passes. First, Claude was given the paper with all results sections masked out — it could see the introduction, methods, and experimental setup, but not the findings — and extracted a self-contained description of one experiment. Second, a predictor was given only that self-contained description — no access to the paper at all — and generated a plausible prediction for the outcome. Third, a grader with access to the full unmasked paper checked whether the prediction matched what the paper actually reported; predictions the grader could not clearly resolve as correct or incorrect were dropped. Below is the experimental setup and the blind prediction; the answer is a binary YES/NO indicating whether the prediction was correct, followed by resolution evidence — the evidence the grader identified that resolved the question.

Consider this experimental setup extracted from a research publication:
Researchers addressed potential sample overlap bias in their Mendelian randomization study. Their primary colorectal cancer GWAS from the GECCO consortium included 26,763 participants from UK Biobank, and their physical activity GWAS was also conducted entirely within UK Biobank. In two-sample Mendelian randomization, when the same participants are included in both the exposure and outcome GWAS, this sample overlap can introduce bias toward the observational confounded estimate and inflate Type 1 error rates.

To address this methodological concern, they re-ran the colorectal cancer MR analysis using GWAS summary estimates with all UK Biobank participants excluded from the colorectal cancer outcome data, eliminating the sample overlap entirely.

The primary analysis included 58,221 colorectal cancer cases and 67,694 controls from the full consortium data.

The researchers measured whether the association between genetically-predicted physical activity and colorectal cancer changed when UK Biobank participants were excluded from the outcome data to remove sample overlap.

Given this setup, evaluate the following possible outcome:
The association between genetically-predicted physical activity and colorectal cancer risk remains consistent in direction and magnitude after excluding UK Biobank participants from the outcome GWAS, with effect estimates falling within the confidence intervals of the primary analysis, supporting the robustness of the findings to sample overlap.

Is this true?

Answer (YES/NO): YES